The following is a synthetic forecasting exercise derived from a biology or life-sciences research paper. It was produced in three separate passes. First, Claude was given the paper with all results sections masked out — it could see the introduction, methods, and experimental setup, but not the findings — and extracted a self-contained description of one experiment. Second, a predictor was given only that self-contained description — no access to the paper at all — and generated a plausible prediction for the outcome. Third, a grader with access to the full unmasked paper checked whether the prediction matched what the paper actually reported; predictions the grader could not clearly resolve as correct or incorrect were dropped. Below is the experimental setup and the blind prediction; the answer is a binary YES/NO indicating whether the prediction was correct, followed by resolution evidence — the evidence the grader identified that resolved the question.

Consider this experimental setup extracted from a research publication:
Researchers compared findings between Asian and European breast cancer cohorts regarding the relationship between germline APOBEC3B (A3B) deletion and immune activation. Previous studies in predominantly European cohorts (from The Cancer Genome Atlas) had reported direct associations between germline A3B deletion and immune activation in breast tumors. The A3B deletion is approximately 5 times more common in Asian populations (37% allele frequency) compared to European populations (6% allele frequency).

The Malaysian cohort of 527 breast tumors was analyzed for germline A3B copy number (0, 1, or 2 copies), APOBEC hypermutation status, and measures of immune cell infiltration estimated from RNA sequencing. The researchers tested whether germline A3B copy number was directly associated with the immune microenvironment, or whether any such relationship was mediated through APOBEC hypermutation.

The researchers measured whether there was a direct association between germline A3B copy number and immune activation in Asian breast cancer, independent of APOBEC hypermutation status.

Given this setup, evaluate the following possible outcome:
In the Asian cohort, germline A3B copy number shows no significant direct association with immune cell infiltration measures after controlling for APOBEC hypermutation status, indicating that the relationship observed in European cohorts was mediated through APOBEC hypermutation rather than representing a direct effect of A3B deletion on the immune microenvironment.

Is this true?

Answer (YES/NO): YES